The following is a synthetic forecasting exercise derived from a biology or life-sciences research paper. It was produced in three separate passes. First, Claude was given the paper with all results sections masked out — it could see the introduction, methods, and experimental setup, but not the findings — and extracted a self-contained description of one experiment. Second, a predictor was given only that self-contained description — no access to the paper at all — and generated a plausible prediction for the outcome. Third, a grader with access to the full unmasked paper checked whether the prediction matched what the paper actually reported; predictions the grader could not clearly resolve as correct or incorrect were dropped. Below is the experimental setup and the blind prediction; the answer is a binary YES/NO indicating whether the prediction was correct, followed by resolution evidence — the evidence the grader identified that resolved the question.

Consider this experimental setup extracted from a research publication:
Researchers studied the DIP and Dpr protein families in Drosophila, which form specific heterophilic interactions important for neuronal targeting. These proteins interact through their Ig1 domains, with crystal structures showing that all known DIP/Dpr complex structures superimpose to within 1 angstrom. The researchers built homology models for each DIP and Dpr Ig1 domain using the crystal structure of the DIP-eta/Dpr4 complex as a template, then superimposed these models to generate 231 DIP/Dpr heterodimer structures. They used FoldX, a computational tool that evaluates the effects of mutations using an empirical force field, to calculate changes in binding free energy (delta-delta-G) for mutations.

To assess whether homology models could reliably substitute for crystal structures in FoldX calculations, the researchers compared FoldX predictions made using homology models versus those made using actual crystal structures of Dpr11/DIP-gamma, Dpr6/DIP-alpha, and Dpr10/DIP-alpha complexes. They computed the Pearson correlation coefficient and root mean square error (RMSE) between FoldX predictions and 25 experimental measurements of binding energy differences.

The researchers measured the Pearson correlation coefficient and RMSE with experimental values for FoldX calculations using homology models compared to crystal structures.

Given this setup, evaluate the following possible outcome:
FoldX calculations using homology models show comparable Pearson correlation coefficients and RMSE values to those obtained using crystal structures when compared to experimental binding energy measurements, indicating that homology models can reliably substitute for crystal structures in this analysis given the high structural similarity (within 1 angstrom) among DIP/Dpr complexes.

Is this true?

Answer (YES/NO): YES